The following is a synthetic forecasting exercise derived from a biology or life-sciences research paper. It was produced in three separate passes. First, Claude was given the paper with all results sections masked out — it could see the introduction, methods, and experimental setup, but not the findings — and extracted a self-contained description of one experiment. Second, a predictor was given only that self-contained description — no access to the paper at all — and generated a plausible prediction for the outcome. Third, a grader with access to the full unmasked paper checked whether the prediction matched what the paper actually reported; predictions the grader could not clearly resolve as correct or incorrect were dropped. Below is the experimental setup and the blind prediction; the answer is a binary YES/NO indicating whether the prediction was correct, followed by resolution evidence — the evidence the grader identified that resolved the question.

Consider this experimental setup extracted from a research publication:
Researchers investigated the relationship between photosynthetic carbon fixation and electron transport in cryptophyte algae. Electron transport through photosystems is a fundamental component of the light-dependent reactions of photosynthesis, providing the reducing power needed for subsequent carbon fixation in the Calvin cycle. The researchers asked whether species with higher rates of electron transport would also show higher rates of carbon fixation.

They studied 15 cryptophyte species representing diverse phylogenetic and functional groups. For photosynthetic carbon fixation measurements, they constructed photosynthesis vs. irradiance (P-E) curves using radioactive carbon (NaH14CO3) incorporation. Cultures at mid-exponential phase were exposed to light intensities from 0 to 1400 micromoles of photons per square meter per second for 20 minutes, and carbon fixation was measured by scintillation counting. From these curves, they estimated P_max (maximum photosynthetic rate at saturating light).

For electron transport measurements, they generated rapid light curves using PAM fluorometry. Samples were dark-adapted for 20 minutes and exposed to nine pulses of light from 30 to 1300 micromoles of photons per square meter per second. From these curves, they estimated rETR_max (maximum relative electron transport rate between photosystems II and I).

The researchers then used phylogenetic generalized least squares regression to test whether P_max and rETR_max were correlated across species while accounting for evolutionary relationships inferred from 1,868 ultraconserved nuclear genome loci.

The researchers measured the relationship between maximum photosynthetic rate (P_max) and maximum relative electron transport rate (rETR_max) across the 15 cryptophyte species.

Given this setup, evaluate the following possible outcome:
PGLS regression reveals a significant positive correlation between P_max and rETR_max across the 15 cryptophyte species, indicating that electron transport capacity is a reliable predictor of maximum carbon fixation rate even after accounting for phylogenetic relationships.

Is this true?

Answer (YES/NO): NO